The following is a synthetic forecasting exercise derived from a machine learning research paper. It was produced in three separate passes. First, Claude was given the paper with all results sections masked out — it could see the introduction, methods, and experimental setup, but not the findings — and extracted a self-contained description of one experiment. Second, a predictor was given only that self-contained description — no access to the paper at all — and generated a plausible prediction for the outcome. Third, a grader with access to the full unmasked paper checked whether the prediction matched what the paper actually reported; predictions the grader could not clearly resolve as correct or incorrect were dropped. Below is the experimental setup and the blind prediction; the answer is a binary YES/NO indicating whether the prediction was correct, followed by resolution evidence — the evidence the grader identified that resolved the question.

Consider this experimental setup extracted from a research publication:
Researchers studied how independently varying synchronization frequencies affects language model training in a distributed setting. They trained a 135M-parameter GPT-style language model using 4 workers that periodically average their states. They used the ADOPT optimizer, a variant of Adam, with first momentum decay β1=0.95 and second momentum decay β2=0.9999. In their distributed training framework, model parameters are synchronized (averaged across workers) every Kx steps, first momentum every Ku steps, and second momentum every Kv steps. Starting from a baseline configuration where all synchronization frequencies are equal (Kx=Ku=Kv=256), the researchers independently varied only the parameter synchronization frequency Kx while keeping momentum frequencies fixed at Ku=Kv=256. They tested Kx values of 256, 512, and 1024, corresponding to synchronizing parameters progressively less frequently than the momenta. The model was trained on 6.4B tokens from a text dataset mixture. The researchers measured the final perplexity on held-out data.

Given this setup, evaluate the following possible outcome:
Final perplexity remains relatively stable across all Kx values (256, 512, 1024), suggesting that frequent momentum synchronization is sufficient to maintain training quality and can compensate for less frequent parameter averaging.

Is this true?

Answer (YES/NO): NO